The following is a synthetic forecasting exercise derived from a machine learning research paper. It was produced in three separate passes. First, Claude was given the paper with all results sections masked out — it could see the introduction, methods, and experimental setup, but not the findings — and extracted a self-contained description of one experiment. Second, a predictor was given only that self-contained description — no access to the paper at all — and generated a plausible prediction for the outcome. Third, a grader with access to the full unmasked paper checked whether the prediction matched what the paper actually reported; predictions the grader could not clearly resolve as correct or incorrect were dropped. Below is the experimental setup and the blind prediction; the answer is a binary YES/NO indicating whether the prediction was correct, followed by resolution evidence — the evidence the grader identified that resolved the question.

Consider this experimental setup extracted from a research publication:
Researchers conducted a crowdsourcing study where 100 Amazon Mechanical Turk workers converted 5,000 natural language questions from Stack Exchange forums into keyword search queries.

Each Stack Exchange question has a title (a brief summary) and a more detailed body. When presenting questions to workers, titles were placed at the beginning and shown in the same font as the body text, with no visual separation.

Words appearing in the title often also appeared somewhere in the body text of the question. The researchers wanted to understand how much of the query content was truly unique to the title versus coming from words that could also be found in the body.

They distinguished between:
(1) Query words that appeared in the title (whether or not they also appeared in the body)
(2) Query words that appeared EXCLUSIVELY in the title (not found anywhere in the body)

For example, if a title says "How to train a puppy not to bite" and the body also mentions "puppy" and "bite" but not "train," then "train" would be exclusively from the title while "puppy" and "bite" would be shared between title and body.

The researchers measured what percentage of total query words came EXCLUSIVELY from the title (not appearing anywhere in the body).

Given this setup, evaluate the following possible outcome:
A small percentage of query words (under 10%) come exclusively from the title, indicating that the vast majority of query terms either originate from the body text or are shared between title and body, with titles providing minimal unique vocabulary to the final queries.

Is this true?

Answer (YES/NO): NO